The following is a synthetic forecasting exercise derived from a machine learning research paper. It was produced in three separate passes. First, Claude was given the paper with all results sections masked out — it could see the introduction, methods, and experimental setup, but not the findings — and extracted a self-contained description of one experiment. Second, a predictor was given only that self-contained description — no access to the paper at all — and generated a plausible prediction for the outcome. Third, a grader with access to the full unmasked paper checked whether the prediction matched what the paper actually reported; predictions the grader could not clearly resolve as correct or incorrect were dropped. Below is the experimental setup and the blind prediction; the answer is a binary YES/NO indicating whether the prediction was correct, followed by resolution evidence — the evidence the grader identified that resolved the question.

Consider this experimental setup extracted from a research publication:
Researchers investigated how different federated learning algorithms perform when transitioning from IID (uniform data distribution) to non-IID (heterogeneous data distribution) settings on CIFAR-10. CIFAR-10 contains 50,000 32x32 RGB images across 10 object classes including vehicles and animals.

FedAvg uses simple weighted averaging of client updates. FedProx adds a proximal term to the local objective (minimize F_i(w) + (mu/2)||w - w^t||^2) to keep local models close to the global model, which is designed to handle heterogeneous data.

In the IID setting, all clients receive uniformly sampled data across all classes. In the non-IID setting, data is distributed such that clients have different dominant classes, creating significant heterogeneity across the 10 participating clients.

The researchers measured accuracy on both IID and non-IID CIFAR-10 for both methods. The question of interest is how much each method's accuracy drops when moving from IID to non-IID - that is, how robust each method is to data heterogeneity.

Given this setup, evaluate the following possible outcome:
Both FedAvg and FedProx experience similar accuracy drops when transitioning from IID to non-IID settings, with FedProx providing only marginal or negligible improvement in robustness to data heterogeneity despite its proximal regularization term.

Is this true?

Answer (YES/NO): NO